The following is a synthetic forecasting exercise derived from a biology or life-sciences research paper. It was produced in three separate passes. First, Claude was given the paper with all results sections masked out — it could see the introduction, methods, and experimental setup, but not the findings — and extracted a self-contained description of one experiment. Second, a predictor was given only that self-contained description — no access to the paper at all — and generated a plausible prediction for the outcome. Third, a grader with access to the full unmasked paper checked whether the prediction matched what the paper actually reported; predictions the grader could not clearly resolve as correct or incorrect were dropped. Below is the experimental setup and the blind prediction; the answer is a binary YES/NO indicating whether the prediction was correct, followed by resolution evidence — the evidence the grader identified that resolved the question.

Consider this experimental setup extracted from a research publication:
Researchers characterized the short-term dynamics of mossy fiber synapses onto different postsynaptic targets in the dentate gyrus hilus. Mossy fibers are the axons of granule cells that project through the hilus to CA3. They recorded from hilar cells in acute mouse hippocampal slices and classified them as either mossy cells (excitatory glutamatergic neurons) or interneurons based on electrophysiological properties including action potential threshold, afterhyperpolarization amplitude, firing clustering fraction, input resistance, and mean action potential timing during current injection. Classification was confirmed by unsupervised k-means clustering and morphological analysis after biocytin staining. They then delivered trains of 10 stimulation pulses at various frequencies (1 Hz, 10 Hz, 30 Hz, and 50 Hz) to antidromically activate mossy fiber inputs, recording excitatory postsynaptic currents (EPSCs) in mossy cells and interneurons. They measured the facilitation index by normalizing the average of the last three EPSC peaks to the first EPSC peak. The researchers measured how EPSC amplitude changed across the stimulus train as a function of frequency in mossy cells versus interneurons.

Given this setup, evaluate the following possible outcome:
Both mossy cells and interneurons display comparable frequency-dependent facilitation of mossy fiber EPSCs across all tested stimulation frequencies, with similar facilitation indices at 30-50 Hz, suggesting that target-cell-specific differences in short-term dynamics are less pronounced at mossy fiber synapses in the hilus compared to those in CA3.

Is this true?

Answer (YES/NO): YES